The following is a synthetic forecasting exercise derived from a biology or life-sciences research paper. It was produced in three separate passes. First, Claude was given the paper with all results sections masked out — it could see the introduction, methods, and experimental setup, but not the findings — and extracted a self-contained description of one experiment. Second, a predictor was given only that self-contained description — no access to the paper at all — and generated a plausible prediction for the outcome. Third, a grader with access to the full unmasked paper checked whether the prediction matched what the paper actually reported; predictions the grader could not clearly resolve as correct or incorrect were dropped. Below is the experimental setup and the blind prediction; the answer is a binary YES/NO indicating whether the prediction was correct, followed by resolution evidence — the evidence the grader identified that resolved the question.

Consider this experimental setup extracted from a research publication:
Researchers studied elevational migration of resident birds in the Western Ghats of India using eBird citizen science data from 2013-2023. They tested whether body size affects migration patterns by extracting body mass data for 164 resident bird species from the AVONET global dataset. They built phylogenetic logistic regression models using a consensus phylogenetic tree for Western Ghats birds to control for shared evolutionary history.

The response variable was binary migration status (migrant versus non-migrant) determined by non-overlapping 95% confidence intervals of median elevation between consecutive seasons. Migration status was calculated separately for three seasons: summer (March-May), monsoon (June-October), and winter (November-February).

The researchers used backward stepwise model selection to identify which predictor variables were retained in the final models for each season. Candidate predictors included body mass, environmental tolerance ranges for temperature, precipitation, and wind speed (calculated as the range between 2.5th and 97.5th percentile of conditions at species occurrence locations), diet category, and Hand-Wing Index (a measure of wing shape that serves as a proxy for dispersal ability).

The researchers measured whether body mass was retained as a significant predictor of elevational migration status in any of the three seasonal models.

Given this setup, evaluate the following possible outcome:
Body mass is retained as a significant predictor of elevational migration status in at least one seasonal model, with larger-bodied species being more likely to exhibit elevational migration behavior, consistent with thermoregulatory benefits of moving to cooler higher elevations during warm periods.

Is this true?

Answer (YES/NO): NO